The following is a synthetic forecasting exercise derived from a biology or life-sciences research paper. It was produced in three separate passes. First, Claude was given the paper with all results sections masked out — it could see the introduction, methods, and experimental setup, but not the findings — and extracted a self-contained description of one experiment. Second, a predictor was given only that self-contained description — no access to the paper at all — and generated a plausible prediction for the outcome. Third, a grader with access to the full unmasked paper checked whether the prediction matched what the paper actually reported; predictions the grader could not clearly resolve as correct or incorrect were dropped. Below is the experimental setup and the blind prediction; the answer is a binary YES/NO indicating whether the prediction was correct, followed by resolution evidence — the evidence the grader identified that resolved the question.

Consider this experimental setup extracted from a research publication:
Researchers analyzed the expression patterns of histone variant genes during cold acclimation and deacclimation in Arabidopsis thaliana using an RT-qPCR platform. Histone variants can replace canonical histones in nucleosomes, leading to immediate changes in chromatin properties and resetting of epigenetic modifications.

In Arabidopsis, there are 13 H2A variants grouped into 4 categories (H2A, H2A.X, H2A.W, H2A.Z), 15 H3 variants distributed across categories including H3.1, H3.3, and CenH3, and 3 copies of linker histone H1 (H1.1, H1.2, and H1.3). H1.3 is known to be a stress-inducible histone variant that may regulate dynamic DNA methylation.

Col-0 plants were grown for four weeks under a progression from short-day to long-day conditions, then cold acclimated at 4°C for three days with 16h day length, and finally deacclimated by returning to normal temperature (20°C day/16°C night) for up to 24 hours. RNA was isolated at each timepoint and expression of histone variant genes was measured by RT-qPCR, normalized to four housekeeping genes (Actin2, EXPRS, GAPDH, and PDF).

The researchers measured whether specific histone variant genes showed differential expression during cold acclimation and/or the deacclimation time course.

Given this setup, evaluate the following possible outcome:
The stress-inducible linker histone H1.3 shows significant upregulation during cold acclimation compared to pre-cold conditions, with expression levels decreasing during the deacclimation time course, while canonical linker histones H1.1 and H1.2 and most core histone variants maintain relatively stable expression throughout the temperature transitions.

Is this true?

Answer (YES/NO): NO